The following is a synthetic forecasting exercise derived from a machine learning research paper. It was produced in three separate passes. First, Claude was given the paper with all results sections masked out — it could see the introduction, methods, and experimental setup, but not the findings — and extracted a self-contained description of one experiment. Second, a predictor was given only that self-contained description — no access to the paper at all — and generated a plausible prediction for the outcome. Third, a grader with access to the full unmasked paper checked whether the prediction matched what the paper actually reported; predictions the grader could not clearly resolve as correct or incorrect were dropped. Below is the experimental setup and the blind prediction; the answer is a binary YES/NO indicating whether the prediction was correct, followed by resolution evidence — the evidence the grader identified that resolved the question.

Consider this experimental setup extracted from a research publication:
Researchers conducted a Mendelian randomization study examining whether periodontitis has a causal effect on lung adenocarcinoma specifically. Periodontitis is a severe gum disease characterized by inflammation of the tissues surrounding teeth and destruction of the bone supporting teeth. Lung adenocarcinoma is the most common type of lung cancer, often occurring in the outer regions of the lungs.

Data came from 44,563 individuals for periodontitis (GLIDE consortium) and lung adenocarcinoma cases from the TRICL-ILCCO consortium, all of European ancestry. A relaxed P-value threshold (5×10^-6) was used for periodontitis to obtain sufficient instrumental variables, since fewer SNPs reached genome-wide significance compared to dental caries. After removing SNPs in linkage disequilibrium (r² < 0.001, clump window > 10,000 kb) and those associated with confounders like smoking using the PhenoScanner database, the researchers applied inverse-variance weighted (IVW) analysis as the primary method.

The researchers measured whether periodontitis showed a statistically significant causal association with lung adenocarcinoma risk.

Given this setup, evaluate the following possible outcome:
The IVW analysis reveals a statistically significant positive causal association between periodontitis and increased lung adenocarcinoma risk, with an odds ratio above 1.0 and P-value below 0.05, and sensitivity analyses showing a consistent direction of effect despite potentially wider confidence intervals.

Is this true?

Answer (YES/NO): NO